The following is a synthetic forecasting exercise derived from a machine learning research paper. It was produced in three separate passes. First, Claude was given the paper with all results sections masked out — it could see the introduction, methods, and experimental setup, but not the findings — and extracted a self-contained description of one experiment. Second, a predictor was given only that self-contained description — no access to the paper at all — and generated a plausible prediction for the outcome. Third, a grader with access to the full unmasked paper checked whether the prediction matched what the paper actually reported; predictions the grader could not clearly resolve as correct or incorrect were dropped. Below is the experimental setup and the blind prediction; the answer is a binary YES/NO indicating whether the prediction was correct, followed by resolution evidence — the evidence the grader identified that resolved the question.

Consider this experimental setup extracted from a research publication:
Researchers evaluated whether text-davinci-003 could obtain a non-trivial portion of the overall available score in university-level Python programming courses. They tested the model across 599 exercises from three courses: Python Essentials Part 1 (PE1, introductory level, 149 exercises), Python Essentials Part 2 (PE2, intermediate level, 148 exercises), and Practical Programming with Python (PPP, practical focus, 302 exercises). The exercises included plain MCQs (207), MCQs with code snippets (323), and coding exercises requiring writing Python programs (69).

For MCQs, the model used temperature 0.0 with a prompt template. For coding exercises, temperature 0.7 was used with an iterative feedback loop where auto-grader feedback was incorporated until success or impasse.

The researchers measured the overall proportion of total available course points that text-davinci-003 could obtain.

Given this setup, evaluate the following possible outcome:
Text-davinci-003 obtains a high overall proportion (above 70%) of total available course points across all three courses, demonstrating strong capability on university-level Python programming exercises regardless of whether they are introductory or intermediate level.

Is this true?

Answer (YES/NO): NO